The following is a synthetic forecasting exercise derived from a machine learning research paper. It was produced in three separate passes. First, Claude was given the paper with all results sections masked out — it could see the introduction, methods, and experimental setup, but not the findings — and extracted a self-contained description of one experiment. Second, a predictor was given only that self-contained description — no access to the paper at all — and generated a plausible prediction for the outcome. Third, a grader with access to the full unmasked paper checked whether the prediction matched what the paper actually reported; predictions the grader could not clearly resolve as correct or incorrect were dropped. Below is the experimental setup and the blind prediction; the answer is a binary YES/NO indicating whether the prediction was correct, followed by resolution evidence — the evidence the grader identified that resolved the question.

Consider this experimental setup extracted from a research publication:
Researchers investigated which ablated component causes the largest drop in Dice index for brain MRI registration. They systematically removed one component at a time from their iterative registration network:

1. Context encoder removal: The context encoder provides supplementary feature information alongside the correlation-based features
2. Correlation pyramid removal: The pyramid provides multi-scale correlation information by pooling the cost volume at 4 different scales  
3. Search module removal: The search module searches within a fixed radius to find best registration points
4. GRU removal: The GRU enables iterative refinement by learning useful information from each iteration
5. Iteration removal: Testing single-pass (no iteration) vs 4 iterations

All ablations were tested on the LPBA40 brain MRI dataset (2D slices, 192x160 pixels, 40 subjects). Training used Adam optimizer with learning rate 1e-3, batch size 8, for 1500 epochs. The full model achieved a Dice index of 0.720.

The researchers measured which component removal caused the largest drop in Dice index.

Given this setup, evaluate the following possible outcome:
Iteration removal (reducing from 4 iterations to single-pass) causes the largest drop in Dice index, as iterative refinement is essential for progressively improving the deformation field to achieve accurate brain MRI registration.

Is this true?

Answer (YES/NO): NO